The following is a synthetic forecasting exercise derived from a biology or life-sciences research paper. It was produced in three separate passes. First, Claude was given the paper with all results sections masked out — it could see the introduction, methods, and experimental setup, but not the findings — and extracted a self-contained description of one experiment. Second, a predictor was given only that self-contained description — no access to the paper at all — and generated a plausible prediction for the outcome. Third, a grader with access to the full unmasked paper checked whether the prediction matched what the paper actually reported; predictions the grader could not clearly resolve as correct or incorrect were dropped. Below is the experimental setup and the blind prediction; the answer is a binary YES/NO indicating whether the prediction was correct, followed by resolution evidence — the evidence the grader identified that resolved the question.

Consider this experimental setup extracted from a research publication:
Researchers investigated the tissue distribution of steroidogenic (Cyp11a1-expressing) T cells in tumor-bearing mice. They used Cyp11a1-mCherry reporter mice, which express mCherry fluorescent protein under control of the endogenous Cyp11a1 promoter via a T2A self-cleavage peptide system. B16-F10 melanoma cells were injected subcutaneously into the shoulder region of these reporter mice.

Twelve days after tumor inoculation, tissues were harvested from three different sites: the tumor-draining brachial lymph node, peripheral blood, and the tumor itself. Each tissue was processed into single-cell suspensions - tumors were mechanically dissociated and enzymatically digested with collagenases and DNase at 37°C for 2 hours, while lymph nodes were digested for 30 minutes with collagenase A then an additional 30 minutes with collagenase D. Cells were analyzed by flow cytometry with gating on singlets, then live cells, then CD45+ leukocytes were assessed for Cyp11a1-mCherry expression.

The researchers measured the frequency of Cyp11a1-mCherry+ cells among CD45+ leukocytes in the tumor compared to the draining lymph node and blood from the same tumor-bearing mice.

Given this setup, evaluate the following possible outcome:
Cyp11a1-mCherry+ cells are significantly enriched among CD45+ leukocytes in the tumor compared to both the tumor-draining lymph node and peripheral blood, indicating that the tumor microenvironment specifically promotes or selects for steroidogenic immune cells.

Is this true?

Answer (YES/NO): YES